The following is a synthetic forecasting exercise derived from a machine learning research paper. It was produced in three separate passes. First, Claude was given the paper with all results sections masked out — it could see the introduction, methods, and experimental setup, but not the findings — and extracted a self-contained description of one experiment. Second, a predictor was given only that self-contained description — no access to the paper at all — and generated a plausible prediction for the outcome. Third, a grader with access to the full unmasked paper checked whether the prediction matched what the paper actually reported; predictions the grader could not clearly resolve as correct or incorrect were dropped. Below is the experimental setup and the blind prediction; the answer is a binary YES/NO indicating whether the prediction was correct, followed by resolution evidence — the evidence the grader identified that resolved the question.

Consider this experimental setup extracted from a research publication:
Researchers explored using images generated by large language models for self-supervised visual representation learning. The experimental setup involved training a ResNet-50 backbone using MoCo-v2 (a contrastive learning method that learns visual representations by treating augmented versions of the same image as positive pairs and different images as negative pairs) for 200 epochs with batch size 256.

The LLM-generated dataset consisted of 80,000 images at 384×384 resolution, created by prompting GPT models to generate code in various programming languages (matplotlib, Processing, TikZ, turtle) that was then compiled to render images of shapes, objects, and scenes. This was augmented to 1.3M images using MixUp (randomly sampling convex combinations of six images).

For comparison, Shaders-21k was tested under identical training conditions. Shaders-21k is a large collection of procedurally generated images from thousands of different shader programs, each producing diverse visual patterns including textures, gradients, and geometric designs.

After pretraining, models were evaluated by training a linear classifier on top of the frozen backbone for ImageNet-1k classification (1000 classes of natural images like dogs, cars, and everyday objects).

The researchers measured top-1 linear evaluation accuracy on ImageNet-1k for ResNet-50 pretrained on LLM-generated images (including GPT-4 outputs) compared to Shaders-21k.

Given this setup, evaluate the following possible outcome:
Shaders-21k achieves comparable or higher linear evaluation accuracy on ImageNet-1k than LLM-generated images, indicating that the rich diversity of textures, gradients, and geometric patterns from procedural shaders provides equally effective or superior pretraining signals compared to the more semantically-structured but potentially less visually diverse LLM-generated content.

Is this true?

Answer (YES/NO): YES